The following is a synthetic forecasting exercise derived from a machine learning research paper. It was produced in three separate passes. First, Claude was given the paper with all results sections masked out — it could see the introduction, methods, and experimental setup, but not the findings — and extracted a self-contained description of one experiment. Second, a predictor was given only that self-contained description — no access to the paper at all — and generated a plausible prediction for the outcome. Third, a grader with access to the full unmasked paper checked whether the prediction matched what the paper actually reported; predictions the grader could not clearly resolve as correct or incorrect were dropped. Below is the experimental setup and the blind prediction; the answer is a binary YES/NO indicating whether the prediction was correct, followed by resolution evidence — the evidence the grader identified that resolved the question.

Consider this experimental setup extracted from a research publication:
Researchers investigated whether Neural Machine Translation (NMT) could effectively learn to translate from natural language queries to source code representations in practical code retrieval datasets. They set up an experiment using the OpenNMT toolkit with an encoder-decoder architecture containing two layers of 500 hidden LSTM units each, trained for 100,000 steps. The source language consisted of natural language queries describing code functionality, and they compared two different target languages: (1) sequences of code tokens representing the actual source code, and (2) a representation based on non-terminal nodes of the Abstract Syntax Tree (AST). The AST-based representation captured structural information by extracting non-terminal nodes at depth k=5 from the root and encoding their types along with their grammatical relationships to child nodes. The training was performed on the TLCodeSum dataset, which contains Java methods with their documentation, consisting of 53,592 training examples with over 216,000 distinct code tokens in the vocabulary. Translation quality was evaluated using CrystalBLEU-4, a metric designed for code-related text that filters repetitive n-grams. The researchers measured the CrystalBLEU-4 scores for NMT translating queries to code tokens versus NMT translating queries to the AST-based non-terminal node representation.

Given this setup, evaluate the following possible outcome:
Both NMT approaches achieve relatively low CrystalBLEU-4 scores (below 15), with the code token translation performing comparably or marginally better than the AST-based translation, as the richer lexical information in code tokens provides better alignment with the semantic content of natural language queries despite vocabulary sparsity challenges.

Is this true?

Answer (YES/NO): NO